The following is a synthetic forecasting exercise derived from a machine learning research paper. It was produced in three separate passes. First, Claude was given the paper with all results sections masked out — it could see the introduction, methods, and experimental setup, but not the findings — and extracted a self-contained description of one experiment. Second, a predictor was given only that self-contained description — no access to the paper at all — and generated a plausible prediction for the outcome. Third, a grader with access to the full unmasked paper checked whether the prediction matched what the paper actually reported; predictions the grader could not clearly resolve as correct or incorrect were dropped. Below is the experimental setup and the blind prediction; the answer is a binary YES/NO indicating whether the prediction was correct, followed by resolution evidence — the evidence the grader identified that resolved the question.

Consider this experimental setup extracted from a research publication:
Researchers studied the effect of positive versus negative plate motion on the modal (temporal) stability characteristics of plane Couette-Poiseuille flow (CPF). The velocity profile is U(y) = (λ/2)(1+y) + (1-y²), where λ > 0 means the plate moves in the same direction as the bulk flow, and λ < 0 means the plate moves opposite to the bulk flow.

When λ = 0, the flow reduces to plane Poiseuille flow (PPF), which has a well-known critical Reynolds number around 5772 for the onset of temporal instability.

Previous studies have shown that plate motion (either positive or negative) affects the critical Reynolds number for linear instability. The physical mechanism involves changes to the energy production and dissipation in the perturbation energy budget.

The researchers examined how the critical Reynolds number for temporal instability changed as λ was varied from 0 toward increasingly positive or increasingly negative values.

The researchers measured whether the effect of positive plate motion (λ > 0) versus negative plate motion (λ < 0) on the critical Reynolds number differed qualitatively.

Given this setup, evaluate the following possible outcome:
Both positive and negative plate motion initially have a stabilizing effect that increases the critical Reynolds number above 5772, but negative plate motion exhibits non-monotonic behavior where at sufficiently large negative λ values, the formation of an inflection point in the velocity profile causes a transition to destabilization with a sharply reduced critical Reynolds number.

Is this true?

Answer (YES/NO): NO